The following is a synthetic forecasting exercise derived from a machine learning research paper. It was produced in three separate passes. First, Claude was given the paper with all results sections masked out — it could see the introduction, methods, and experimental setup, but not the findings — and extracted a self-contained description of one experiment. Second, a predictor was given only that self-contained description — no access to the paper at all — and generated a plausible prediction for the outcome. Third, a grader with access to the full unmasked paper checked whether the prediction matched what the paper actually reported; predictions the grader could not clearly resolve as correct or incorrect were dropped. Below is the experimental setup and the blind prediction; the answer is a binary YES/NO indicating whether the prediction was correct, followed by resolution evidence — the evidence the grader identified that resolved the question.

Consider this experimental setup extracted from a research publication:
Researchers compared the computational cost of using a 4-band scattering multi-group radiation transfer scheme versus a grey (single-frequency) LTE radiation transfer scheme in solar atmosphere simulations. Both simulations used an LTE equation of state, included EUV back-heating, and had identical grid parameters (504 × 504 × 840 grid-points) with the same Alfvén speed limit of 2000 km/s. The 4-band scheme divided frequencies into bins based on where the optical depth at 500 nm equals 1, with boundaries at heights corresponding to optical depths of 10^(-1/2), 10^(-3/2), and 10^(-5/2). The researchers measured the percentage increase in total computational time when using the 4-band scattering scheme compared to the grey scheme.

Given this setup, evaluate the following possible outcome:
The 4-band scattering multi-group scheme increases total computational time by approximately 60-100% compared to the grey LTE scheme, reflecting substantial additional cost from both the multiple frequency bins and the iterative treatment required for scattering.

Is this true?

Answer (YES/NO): YES